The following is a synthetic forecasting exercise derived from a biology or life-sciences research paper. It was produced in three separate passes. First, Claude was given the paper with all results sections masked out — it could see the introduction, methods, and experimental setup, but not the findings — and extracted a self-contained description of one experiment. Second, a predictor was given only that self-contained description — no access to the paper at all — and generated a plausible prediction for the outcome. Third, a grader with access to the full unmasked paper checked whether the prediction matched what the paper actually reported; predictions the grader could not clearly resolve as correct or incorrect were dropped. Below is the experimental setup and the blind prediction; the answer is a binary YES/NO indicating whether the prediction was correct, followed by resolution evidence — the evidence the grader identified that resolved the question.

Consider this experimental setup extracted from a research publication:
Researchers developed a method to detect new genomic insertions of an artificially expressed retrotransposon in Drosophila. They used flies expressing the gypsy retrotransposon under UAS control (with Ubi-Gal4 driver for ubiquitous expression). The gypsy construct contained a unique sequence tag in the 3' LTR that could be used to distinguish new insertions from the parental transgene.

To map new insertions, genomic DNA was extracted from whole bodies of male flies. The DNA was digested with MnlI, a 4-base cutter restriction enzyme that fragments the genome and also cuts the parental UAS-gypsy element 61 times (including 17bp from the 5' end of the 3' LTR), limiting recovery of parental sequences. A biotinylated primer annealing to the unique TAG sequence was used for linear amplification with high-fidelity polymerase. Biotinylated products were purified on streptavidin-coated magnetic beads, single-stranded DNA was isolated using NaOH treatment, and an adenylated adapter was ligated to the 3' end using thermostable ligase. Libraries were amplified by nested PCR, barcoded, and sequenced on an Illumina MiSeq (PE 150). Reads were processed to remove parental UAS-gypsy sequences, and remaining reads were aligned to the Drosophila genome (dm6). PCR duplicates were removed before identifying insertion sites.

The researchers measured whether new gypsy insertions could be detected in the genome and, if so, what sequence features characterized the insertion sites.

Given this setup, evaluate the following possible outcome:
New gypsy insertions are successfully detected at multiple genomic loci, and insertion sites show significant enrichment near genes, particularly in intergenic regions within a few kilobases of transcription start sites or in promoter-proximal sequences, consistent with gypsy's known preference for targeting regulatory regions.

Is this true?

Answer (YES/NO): NO